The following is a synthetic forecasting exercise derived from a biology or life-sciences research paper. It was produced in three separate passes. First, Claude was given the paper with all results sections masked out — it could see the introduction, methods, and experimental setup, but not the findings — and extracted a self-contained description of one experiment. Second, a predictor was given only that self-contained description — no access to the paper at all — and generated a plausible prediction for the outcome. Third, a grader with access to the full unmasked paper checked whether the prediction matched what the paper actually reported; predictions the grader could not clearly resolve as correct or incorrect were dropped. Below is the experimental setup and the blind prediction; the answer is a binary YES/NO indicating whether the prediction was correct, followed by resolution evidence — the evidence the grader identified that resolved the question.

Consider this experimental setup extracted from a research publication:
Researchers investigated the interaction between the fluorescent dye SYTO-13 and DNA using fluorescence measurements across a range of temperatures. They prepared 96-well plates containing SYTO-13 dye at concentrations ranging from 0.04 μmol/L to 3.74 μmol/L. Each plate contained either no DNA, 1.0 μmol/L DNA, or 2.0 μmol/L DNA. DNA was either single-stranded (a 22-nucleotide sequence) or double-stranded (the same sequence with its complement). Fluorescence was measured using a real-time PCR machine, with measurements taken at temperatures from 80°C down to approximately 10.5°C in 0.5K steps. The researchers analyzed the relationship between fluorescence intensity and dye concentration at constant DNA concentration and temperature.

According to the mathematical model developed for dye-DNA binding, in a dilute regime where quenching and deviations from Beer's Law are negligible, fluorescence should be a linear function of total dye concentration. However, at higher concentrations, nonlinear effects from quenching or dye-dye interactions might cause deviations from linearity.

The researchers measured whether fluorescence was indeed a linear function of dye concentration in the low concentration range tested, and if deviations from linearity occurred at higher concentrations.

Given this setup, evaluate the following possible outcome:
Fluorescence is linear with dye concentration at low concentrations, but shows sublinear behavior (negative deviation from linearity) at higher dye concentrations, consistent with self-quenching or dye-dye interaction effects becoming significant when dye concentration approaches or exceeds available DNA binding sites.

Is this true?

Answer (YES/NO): YES